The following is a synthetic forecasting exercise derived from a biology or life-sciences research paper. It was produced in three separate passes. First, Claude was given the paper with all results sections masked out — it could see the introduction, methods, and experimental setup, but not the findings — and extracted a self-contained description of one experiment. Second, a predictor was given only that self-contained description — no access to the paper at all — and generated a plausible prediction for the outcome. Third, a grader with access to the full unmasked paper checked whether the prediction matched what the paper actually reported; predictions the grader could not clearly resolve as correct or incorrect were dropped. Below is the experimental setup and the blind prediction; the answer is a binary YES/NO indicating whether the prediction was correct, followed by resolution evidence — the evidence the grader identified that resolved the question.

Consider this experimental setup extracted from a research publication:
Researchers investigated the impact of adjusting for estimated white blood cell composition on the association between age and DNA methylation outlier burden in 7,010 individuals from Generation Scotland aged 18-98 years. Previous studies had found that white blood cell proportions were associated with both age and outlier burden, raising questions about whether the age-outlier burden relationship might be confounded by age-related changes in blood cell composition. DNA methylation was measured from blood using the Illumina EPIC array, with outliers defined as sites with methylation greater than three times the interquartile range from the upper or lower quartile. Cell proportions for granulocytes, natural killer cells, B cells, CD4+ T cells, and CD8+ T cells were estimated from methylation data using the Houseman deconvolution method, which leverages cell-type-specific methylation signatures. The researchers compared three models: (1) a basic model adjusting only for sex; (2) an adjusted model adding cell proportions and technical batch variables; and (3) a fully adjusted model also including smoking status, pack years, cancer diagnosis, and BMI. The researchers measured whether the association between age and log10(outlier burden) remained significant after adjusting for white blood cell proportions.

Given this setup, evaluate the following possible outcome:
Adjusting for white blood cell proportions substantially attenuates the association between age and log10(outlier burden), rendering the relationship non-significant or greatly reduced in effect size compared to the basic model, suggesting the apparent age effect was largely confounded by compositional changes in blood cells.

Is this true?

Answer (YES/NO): NO